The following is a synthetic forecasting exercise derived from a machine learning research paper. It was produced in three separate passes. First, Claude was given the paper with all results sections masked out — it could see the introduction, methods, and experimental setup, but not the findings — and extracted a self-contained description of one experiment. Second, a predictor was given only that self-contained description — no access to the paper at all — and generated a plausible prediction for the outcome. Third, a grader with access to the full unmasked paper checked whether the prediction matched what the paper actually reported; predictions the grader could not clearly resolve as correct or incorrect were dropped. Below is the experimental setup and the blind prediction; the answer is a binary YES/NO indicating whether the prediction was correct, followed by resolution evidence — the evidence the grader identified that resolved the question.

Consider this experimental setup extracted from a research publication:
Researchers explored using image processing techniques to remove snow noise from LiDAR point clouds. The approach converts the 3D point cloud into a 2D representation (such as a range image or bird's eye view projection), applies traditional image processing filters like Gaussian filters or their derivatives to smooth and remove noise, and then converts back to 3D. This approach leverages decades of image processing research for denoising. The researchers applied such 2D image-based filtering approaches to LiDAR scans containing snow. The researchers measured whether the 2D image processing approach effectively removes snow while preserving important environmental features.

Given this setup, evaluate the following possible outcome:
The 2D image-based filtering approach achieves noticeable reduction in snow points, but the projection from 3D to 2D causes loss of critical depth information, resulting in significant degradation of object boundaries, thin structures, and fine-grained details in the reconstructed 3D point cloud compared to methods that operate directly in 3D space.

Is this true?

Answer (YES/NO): NO